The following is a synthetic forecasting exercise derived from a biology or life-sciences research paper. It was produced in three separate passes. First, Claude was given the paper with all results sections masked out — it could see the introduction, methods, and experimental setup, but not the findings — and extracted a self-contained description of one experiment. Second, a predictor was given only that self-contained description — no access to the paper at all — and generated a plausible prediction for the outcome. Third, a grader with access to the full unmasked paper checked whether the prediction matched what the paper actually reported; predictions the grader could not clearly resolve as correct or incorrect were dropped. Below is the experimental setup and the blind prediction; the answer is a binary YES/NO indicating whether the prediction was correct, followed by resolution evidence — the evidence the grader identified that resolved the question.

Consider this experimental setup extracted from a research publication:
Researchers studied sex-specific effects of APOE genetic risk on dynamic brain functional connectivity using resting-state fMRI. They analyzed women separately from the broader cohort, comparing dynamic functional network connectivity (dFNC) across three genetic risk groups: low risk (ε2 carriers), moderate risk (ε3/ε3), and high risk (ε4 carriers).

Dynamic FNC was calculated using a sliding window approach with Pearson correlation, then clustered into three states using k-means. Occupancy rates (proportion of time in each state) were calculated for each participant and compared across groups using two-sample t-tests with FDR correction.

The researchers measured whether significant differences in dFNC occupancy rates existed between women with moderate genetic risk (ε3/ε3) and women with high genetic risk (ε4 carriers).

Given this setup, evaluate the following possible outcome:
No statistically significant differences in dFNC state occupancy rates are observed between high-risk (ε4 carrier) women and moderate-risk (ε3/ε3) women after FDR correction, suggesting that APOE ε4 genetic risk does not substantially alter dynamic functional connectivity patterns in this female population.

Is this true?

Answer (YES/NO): YES